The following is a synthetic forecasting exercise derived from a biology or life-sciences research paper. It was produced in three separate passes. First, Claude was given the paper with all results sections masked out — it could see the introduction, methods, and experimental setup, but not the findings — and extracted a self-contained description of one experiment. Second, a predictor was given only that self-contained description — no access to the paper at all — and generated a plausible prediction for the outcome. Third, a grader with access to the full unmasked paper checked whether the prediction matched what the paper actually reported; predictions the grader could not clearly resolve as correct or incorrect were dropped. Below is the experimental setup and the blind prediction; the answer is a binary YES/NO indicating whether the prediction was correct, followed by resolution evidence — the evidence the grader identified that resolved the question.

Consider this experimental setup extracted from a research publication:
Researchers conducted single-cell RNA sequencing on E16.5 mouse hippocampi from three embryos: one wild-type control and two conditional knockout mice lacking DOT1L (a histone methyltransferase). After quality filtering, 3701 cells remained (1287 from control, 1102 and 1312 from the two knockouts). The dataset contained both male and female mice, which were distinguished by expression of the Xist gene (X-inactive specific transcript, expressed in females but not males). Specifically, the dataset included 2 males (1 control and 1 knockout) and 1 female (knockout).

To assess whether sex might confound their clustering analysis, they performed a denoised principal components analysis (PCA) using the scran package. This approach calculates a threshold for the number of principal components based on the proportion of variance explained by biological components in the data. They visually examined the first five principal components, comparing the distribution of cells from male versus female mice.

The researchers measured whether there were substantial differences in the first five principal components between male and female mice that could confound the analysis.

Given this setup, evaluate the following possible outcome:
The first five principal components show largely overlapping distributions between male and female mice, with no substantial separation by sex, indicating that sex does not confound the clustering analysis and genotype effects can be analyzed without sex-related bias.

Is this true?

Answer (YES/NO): YES